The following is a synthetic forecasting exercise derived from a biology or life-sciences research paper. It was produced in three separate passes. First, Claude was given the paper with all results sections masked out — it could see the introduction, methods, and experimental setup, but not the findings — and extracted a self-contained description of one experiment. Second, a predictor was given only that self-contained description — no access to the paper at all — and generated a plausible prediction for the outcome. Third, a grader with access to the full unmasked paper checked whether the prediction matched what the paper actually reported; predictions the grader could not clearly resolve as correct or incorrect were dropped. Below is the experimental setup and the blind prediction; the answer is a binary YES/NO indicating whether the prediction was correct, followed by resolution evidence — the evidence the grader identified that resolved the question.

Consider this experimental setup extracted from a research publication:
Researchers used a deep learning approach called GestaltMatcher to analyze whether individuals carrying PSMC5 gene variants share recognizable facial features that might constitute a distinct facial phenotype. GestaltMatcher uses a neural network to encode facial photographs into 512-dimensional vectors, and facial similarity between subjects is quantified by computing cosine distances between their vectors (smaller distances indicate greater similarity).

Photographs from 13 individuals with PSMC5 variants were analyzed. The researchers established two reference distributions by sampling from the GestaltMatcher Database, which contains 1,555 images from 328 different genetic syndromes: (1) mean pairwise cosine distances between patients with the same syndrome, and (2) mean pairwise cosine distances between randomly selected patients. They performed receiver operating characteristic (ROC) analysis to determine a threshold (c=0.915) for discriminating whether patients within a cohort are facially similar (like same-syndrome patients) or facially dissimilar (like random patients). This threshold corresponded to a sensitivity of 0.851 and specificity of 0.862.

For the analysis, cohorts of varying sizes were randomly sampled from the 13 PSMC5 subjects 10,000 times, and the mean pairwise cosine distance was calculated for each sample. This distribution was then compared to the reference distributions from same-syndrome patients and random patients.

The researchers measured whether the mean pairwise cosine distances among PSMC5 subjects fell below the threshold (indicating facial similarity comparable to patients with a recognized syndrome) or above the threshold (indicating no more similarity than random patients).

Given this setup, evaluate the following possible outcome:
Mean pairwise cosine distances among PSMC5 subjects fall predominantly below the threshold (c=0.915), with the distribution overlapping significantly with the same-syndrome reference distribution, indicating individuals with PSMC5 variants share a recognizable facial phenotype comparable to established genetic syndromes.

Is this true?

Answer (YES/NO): YES